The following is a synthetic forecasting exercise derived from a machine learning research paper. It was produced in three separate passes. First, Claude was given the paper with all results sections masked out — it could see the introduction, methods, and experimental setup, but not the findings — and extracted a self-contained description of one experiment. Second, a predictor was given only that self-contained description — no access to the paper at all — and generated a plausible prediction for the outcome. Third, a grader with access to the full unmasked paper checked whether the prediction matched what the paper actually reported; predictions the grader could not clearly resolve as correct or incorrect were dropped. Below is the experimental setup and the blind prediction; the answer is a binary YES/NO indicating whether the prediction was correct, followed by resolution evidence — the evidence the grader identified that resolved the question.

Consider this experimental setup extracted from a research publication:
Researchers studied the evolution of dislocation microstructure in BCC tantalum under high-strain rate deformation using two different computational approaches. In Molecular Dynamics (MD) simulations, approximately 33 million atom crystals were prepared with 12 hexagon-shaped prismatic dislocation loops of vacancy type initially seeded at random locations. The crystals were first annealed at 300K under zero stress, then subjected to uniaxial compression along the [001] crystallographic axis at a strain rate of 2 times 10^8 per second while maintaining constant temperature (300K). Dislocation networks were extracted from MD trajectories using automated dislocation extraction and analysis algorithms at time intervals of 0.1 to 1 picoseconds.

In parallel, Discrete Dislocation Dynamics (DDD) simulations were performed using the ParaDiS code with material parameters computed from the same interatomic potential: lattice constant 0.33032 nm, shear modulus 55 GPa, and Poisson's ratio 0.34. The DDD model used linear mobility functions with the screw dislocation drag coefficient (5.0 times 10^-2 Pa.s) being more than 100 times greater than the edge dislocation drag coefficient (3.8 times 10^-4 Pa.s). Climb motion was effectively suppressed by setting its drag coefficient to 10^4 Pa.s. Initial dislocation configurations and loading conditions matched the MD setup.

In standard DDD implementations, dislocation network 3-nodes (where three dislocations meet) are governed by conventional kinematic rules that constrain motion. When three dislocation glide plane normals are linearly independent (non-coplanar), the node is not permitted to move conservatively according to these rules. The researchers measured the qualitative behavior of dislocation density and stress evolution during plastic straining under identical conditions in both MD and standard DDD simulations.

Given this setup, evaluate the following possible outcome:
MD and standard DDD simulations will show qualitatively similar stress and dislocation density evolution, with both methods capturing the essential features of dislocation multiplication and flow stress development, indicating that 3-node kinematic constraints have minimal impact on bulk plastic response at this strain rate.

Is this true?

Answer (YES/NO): NO